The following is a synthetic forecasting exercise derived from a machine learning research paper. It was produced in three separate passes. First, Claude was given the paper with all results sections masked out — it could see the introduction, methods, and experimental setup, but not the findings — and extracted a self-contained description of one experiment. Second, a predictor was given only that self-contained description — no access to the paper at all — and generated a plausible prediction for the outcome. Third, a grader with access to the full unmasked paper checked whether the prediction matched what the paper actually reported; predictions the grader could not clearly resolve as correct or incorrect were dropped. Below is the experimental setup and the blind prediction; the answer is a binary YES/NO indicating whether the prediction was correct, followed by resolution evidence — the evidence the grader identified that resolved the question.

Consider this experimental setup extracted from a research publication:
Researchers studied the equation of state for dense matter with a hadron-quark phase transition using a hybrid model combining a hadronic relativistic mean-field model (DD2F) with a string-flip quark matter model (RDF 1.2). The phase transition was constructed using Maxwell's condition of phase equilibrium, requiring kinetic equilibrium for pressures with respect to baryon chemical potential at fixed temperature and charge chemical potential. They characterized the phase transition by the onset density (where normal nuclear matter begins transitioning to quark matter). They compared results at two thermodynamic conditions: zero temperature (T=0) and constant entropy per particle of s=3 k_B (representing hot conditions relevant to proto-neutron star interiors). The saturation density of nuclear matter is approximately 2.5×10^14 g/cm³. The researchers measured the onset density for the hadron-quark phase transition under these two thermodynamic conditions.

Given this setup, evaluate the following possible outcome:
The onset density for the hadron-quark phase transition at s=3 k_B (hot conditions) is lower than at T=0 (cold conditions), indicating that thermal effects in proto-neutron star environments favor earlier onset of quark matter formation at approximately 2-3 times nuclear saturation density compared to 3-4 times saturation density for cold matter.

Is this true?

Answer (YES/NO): NO